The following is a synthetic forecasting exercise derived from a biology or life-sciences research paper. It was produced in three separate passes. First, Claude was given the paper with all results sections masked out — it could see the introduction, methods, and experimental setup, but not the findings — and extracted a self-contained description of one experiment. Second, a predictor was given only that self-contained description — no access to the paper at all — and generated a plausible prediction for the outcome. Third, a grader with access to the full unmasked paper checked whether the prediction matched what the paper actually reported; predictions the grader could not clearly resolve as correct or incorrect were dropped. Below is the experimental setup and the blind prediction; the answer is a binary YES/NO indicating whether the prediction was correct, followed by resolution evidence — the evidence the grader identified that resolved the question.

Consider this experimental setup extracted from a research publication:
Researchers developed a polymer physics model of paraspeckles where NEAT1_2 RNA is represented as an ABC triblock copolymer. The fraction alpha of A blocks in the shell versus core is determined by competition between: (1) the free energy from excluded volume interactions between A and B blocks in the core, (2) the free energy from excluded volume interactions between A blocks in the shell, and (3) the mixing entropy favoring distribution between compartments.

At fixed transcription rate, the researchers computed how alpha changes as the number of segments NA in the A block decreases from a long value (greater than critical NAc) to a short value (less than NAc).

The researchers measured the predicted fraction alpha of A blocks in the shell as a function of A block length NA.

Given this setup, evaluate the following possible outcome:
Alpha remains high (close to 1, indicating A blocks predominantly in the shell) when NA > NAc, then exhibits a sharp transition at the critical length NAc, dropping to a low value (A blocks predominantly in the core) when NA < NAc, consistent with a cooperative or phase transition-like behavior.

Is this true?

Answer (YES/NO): NO